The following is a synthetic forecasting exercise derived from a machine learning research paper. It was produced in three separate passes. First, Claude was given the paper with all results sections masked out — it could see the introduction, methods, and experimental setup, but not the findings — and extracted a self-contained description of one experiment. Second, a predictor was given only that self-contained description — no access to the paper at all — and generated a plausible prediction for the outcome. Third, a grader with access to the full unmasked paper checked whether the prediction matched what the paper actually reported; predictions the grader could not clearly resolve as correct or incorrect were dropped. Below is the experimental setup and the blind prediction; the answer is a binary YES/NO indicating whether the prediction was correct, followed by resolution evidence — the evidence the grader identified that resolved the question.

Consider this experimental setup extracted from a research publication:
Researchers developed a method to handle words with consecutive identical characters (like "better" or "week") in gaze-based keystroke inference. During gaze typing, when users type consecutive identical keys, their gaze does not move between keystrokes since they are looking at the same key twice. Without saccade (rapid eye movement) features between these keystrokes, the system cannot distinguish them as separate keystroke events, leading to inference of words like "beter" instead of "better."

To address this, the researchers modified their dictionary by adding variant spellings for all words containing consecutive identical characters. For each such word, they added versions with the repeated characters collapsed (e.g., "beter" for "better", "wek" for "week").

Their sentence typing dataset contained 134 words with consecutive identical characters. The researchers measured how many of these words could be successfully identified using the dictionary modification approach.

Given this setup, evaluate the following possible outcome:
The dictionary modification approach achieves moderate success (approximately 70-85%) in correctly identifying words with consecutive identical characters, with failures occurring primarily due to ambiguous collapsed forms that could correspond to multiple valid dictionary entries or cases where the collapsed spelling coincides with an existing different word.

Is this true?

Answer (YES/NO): NO